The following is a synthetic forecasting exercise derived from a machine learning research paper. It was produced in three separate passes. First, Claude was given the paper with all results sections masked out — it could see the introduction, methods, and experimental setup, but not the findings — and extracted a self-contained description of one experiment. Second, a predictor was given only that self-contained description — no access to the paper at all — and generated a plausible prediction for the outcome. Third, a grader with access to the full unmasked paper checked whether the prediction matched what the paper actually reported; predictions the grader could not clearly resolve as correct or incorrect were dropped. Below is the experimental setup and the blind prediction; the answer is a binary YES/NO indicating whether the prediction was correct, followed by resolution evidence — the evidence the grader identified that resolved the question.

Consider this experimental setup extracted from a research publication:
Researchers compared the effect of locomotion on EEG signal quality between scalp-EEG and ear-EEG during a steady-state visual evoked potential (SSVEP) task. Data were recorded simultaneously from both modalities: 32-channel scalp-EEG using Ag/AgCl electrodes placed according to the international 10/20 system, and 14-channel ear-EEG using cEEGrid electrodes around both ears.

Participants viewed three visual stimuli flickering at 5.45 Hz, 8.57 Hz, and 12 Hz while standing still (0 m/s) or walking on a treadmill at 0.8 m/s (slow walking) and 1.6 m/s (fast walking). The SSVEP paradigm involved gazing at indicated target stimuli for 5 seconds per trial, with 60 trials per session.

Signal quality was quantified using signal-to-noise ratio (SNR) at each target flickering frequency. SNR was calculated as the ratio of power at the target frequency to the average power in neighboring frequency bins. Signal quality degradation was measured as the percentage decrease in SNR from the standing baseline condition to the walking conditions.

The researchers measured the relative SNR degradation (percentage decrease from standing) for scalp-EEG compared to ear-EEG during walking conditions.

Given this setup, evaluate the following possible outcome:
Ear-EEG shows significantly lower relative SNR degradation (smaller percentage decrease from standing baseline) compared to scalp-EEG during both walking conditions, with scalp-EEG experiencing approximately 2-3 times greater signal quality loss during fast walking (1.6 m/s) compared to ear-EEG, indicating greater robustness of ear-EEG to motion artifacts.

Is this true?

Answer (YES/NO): NO